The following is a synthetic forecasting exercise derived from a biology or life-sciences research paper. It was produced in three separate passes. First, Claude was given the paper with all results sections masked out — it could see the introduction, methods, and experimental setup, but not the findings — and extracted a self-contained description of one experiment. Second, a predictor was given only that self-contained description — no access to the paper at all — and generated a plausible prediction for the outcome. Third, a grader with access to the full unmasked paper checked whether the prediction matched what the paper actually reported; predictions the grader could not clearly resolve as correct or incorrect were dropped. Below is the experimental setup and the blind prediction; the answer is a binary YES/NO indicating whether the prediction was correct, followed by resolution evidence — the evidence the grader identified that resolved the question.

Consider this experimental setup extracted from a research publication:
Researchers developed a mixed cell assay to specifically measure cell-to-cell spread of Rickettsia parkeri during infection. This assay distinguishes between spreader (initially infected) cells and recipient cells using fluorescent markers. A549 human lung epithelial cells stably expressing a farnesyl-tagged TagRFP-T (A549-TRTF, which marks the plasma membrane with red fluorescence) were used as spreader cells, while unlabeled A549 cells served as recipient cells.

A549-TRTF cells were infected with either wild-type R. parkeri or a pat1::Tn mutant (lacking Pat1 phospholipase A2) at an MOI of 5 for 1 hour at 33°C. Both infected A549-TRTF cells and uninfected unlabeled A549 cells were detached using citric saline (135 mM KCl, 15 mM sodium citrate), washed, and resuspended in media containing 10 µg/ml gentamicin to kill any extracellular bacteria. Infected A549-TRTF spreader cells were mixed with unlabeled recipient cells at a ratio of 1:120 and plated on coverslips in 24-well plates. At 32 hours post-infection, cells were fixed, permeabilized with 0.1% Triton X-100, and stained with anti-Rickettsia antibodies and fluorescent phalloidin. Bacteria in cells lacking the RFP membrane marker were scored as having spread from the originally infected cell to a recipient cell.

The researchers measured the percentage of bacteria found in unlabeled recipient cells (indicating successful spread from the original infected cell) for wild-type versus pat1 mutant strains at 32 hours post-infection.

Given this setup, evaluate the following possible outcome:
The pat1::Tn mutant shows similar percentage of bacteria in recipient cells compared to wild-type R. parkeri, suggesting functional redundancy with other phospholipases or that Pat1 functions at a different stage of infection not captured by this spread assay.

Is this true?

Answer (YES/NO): NO